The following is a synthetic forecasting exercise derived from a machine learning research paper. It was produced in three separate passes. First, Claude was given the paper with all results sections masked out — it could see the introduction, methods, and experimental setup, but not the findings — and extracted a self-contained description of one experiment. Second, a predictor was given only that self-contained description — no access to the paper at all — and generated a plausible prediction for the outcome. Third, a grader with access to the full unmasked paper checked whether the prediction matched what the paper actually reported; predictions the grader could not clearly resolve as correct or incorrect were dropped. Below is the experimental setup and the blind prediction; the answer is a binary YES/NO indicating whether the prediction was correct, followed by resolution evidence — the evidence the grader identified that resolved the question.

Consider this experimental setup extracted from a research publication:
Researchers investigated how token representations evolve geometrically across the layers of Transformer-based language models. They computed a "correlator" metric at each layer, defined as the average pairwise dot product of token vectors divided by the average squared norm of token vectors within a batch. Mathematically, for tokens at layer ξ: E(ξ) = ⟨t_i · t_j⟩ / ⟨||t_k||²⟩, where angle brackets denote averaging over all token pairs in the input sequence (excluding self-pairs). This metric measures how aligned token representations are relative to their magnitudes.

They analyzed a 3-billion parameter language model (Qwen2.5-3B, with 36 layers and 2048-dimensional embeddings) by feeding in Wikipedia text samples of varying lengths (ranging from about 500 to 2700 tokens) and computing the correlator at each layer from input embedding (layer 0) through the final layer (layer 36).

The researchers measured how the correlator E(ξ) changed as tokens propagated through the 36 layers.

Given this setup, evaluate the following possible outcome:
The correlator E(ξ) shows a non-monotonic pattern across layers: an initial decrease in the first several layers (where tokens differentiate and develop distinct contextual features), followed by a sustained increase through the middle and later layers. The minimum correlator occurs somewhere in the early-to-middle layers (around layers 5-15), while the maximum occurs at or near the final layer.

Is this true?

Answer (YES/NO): NO